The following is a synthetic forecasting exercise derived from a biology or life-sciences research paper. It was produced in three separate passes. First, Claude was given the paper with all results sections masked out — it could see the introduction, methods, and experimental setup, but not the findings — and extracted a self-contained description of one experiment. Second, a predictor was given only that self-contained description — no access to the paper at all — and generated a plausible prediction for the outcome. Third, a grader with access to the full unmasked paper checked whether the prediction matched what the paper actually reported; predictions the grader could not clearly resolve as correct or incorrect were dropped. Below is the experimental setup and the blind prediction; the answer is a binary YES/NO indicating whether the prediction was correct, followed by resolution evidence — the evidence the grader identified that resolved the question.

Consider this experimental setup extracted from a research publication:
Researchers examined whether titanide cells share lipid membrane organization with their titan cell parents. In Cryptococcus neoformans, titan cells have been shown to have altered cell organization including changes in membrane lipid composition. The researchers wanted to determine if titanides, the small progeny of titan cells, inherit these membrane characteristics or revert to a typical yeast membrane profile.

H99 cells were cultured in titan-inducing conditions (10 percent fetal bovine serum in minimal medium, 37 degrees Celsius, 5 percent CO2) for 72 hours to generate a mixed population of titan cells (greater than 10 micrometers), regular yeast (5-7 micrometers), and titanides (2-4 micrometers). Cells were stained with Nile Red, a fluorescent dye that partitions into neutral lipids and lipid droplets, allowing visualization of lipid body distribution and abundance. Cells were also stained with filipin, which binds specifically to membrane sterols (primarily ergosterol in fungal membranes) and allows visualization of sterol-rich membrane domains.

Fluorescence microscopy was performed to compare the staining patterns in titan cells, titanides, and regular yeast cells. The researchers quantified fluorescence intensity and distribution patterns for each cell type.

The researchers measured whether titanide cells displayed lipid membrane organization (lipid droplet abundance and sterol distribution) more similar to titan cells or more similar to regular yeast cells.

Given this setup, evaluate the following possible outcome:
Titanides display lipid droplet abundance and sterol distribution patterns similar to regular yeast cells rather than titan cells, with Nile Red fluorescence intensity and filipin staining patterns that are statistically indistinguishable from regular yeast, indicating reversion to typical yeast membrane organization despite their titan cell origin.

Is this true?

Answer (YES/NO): NO